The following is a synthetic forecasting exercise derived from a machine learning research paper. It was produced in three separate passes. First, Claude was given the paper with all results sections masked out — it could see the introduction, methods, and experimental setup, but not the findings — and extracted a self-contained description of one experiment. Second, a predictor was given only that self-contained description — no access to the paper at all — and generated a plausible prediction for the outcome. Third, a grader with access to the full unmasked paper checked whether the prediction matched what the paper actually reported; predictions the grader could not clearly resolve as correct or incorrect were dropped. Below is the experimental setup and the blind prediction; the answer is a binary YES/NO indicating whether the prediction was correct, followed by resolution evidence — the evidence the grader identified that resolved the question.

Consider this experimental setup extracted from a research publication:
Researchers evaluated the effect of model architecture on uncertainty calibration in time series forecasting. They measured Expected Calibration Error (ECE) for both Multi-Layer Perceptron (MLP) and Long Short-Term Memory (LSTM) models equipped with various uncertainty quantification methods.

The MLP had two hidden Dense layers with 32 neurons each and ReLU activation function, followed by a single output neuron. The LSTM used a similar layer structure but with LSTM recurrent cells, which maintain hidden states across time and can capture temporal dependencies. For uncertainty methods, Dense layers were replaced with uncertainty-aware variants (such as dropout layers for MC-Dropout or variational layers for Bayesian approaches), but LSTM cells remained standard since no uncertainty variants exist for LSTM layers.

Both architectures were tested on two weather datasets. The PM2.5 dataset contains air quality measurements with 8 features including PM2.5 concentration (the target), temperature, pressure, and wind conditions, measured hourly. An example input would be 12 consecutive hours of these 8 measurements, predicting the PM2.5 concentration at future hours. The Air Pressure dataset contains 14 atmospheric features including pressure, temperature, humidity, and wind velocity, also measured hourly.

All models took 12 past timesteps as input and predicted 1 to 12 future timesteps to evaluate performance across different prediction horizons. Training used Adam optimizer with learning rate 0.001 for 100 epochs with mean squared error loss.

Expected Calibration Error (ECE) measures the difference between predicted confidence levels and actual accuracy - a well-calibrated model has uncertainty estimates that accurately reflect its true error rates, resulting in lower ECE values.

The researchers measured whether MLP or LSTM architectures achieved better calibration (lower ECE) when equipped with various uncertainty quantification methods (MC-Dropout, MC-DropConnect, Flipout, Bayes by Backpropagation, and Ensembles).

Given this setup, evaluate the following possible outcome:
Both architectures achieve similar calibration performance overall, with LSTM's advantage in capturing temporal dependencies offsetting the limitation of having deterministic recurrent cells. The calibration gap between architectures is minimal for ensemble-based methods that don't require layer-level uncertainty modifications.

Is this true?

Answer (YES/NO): NO